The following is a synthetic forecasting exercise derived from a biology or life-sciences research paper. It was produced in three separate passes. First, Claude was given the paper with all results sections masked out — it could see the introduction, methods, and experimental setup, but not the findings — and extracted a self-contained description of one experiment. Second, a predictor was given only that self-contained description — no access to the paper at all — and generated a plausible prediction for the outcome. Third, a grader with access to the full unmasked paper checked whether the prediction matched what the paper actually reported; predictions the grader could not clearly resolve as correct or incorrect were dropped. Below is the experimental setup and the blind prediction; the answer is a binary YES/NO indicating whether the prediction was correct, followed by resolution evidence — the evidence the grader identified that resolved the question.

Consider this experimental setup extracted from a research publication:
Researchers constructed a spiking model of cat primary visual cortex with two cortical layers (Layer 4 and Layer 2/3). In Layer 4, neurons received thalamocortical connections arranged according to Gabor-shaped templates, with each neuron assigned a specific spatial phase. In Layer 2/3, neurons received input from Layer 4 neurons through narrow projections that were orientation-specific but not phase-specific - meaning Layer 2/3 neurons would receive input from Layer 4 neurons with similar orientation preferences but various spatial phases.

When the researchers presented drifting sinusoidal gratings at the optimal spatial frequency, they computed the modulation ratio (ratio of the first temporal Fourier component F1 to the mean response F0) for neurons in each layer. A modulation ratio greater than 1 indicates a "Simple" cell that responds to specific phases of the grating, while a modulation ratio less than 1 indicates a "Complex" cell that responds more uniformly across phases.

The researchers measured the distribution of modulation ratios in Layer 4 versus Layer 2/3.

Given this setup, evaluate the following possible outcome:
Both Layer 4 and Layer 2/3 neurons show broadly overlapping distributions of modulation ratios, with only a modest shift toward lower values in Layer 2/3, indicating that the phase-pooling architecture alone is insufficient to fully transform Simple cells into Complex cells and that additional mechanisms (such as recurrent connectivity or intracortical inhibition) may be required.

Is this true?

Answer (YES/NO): NO